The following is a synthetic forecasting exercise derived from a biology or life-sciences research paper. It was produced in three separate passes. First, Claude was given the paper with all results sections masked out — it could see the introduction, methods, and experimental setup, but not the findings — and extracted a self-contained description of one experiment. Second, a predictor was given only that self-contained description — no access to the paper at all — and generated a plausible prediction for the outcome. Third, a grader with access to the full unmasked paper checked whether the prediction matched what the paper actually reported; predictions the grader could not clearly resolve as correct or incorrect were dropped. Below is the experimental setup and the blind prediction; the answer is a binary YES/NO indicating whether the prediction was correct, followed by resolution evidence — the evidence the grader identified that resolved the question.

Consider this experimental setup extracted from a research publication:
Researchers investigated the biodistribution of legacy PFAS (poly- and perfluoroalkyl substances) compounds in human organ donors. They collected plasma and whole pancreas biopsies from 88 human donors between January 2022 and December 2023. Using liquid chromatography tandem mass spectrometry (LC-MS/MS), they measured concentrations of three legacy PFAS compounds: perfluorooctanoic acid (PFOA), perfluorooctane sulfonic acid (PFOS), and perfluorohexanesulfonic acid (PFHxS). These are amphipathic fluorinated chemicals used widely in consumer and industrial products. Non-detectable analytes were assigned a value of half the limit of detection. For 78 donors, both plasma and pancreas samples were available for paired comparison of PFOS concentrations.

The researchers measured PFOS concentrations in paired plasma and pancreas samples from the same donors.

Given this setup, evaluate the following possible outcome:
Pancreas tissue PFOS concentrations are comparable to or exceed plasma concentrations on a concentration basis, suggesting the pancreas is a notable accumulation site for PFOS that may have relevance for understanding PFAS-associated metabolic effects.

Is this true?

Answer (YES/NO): NO